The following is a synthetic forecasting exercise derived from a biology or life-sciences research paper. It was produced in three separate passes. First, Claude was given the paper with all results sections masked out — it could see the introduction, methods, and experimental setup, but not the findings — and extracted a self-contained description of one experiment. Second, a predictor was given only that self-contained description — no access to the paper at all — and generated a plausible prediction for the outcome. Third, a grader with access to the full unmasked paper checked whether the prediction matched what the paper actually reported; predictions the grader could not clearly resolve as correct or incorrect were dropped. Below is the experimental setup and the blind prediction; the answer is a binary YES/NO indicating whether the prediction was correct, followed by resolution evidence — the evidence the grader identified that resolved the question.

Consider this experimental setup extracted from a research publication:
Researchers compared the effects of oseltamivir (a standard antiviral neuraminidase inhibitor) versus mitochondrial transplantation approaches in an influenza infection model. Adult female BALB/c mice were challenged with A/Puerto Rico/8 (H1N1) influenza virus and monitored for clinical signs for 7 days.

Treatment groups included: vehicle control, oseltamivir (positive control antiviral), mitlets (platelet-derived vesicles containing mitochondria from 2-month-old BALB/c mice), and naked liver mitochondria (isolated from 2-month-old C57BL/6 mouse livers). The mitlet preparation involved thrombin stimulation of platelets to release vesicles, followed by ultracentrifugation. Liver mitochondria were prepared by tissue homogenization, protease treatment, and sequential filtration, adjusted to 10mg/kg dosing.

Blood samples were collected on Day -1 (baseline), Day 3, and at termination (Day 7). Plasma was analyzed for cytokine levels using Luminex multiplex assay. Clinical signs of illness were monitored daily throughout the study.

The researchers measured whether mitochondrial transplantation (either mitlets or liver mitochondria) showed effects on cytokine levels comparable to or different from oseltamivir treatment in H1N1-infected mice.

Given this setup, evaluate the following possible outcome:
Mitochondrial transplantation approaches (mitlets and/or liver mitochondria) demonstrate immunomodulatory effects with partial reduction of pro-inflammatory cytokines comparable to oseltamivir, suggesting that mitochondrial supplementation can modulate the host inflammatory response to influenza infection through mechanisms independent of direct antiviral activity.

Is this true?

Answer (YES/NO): NO